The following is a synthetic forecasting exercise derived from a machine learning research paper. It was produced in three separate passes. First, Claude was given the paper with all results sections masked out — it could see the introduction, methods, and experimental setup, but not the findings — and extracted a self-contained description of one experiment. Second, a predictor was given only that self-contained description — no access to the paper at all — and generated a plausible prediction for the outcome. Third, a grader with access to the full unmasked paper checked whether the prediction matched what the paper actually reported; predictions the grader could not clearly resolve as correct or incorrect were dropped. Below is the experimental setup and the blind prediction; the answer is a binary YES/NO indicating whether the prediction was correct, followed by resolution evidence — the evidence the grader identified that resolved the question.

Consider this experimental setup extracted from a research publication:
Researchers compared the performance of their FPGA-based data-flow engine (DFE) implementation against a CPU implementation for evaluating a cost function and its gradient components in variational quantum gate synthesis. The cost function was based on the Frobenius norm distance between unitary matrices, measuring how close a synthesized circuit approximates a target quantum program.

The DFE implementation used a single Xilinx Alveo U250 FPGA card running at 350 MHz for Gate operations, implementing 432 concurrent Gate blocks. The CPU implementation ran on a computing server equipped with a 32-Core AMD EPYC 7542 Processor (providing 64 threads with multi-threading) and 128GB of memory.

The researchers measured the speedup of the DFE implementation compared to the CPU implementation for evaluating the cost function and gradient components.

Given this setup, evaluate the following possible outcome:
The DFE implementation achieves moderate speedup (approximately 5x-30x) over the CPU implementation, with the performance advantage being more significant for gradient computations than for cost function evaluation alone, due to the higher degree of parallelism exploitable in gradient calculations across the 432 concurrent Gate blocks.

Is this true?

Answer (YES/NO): NO